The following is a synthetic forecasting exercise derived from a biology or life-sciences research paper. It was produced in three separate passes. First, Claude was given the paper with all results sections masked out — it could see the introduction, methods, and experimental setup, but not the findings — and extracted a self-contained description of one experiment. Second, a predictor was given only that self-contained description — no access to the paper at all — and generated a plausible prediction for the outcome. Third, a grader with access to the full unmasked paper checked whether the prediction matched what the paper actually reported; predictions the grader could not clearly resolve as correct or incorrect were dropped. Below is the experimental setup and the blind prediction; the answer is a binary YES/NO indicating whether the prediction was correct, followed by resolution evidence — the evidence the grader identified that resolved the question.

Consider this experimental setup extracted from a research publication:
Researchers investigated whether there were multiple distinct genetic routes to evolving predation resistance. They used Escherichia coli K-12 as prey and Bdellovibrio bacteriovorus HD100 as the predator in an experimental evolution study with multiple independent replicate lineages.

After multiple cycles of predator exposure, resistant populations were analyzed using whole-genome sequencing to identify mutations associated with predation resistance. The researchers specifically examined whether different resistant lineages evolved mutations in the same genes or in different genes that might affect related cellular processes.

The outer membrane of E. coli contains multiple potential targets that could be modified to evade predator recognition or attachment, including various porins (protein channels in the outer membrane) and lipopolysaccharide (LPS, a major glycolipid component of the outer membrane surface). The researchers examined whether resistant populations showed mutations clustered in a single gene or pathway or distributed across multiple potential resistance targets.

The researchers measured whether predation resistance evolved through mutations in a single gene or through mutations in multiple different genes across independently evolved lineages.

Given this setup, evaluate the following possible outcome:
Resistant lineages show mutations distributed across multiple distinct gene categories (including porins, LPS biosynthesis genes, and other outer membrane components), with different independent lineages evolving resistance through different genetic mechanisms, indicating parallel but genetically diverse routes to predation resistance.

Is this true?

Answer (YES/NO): NO